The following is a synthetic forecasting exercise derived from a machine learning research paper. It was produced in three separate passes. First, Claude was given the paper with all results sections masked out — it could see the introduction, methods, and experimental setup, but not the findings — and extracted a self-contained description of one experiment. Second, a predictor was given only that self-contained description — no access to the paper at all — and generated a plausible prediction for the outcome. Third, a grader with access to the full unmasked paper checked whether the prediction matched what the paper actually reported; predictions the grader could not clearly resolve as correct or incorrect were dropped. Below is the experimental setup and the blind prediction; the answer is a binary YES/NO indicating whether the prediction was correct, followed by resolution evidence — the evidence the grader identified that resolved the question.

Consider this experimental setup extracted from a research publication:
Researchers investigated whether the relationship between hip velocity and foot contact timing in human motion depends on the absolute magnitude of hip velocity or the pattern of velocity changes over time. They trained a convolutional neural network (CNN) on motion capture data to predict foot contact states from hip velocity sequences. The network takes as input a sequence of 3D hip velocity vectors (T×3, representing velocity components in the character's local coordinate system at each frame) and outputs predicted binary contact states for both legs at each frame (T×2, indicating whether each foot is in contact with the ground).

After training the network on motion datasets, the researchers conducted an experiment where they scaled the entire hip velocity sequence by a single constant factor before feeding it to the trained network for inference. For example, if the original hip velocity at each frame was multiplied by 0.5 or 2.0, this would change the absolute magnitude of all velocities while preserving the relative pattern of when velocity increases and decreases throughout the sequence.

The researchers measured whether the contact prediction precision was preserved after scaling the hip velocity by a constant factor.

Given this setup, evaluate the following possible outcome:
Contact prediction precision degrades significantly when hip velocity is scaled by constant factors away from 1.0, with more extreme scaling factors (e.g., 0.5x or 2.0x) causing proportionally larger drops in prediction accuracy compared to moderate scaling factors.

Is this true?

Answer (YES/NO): NO